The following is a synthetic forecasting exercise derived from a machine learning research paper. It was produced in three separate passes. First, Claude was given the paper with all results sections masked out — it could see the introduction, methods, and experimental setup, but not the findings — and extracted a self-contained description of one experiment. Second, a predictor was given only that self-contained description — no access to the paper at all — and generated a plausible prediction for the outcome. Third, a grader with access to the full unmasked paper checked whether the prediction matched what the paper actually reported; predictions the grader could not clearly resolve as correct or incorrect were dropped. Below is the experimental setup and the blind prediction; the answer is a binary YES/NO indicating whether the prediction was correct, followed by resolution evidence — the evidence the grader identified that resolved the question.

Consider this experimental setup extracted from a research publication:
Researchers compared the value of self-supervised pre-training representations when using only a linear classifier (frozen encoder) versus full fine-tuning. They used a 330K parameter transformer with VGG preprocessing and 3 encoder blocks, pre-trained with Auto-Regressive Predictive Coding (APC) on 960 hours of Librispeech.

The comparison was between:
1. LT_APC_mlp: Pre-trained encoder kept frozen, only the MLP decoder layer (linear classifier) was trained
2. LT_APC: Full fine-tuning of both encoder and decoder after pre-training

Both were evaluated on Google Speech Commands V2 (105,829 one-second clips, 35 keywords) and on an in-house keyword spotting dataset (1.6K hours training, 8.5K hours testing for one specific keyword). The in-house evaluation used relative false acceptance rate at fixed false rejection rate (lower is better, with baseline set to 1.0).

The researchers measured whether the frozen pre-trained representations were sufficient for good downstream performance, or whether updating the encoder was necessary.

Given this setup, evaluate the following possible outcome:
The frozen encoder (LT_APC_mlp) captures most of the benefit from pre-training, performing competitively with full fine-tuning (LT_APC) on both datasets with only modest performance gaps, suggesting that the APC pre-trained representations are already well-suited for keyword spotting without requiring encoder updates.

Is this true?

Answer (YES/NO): NO